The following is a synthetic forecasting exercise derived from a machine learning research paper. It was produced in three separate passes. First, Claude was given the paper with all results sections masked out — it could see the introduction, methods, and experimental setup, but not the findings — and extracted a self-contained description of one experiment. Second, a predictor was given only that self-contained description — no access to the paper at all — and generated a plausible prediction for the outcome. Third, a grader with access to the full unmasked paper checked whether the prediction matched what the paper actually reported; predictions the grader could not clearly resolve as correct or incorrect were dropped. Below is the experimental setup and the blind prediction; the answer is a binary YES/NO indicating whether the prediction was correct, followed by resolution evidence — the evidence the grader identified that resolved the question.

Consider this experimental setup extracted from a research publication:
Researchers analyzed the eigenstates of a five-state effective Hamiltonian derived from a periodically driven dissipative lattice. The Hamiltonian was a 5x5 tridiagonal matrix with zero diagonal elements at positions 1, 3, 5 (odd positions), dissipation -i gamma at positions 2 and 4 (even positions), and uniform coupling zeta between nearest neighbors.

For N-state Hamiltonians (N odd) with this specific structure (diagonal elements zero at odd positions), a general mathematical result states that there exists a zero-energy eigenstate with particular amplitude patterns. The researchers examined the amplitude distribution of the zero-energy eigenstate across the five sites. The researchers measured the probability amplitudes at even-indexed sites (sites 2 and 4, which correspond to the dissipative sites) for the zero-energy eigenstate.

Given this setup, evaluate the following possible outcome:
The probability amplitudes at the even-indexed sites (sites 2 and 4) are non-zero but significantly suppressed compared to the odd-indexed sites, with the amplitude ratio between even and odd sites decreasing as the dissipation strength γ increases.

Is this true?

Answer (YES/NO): NO